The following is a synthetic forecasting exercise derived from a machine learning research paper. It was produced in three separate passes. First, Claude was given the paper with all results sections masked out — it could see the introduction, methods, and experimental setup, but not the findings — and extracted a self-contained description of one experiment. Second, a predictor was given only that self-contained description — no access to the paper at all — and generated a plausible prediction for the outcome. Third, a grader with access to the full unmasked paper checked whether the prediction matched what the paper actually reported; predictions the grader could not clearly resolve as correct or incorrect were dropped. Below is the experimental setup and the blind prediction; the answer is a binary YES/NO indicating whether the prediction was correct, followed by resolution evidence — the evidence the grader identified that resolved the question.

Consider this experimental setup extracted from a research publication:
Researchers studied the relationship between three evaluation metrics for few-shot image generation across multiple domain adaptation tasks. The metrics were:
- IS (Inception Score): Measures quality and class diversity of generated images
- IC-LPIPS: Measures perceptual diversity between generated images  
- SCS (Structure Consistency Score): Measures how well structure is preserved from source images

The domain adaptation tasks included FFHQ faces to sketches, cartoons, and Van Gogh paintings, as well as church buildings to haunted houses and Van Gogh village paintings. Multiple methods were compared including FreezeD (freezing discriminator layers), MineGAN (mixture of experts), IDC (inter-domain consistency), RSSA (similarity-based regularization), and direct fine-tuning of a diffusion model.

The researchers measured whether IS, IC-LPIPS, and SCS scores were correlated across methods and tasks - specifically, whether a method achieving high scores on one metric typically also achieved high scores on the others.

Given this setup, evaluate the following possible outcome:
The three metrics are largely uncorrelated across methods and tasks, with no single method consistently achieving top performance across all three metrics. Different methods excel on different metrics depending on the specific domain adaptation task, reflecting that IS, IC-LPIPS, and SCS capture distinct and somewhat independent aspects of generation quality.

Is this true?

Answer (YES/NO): NO